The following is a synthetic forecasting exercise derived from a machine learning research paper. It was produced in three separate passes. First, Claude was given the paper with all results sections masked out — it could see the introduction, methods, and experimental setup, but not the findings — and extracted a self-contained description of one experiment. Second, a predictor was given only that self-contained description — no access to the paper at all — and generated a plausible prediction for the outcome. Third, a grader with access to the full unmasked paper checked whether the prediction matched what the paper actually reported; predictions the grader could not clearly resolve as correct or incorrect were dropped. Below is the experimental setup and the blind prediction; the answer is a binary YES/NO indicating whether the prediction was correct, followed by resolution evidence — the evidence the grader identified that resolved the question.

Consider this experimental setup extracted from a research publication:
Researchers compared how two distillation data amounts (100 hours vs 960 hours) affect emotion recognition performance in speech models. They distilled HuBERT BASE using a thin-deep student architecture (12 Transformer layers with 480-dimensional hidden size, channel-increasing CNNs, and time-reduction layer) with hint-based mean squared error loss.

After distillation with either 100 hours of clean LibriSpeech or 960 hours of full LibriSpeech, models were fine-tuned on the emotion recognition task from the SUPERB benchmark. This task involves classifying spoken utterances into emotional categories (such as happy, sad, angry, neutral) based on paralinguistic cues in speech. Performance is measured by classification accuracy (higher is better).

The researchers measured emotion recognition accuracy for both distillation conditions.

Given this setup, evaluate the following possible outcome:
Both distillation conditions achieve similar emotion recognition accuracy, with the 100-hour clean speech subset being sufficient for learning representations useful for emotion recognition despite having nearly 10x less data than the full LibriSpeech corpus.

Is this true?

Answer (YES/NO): NO